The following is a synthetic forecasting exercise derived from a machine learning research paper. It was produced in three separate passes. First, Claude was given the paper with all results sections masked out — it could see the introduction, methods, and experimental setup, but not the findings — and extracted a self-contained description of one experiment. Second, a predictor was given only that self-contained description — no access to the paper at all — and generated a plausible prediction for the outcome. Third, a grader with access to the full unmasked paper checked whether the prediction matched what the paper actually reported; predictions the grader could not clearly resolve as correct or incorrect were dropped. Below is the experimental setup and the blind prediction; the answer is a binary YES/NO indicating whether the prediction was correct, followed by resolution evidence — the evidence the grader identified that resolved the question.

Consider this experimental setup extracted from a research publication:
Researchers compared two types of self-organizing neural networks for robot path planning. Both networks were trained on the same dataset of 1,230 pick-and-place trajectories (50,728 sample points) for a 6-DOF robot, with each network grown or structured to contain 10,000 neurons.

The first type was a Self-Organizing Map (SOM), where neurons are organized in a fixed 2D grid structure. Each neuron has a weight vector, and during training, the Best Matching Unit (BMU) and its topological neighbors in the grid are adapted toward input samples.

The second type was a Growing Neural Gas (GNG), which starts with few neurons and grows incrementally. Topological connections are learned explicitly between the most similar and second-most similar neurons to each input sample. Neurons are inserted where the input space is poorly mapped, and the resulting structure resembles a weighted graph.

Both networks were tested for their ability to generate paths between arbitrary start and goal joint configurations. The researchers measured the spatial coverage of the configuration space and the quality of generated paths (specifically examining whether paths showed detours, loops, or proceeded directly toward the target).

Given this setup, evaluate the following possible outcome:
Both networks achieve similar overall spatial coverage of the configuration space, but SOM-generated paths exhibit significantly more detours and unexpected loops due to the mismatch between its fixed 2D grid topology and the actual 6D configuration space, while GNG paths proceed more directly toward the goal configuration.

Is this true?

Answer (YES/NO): NO